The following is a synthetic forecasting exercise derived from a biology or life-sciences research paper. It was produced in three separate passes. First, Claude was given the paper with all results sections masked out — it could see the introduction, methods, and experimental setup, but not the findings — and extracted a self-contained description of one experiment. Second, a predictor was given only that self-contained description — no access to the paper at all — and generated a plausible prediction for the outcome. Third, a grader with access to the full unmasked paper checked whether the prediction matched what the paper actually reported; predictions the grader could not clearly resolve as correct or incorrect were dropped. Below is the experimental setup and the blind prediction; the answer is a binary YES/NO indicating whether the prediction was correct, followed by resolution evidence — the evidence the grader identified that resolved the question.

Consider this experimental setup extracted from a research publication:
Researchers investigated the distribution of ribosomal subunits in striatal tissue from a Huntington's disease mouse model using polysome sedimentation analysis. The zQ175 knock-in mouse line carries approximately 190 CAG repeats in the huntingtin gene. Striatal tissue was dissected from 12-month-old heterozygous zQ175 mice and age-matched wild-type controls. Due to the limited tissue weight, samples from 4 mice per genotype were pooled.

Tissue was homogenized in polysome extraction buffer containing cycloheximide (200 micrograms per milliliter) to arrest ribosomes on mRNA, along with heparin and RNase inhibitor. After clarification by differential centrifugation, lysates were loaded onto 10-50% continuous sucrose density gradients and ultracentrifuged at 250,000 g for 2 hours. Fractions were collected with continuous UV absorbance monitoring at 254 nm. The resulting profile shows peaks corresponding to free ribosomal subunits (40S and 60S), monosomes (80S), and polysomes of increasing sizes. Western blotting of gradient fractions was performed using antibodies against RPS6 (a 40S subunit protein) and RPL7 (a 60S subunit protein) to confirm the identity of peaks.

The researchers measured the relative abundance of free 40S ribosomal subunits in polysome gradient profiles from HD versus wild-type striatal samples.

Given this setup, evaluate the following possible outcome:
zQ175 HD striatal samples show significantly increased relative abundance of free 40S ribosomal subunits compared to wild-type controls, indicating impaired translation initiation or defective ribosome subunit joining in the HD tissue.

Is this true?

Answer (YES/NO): YES